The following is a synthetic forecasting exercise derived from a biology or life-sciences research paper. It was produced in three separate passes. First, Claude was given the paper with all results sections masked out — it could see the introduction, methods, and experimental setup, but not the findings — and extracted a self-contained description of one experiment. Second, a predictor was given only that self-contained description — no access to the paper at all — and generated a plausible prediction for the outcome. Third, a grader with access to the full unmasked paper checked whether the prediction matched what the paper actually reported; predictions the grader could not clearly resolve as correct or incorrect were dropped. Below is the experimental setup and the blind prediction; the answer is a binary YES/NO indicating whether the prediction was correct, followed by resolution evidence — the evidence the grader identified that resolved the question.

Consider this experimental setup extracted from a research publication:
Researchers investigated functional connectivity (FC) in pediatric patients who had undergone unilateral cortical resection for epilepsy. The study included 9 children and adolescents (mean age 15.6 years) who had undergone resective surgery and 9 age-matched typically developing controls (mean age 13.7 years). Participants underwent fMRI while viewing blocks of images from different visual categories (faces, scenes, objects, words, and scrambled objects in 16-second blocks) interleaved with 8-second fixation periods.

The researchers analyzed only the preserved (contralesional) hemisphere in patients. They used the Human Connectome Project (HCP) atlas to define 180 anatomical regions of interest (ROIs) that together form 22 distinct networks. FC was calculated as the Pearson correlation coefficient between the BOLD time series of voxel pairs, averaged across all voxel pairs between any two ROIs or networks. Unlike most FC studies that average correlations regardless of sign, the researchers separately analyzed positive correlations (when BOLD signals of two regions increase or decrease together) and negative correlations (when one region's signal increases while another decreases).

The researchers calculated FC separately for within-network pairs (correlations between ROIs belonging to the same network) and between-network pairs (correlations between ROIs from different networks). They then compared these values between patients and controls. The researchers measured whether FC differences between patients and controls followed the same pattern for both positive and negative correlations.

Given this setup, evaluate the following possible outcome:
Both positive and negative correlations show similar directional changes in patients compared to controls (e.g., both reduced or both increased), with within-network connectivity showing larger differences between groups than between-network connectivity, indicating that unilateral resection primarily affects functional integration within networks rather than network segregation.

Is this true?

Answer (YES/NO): NO